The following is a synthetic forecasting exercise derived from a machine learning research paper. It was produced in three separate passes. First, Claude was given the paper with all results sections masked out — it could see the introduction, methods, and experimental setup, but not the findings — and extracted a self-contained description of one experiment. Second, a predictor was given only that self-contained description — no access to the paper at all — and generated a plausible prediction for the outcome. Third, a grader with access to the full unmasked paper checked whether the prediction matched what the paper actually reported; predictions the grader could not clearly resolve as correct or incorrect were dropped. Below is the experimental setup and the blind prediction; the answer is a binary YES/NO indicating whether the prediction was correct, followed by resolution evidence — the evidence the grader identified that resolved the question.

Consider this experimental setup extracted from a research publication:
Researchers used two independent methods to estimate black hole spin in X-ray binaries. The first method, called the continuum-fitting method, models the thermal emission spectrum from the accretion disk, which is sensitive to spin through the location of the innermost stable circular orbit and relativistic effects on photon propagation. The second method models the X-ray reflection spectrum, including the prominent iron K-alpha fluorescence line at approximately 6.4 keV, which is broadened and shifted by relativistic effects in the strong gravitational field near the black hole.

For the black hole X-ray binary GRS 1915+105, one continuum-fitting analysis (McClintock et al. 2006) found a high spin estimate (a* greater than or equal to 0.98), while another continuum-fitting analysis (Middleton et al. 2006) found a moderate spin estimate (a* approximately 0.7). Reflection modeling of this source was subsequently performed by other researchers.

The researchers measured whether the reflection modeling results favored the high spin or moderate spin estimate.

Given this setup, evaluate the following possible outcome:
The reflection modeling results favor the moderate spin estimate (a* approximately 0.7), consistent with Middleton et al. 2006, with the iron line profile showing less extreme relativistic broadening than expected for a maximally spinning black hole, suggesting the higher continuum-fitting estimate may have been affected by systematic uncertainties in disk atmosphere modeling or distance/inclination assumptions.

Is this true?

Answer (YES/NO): NO